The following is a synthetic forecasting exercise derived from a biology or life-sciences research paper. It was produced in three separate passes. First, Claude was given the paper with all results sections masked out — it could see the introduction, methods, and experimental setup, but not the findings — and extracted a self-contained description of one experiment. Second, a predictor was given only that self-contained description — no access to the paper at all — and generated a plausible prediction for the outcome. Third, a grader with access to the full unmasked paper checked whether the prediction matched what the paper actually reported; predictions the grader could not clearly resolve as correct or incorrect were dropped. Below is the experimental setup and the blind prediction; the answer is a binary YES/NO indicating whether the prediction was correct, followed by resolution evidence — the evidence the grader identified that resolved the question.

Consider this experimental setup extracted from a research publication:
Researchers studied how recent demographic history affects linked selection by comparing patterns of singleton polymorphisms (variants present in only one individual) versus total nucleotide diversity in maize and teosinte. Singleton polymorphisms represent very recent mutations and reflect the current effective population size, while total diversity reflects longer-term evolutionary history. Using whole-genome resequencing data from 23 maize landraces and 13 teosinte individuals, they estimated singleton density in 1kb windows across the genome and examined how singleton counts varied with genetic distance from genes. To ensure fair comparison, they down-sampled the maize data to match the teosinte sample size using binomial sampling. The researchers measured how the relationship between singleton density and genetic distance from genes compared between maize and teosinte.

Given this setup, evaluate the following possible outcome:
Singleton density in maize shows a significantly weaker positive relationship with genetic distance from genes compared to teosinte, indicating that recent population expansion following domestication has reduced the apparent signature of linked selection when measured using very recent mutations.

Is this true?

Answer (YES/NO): NO